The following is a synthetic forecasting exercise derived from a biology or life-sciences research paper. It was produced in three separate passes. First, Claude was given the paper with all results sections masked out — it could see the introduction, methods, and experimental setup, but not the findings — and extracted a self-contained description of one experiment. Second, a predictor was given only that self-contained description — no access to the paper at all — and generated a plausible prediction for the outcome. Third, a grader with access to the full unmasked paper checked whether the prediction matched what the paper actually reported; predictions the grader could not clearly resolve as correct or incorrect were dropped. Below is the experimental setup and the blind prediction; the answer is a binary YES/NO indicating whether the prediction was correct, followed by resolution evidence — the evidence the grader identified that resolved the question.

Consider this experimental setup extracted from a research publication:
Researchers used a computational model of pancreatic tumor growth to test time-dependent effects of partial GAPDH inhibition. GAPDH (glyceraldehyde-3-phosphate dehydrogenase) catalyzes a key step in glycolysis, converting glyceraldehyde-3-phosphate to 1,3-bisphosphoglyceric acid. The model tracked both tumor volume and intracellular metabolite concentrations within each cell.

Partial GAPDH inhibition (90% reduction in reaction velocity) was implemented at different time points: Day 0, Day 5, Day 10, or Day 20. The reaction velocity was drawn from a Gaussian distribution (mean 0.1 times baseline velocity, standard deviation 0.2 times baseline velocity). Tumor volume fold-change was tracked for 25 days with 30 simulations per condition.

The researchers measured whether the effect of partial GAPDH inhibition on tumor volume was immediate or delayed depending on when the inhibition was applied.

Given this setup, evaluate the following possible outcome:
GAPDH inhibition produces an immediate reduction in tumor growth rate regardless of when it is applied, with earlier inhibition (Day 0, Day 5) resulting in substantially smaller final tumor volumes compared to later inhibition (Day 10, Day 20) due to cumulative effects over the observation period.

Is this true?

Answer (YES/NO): NO